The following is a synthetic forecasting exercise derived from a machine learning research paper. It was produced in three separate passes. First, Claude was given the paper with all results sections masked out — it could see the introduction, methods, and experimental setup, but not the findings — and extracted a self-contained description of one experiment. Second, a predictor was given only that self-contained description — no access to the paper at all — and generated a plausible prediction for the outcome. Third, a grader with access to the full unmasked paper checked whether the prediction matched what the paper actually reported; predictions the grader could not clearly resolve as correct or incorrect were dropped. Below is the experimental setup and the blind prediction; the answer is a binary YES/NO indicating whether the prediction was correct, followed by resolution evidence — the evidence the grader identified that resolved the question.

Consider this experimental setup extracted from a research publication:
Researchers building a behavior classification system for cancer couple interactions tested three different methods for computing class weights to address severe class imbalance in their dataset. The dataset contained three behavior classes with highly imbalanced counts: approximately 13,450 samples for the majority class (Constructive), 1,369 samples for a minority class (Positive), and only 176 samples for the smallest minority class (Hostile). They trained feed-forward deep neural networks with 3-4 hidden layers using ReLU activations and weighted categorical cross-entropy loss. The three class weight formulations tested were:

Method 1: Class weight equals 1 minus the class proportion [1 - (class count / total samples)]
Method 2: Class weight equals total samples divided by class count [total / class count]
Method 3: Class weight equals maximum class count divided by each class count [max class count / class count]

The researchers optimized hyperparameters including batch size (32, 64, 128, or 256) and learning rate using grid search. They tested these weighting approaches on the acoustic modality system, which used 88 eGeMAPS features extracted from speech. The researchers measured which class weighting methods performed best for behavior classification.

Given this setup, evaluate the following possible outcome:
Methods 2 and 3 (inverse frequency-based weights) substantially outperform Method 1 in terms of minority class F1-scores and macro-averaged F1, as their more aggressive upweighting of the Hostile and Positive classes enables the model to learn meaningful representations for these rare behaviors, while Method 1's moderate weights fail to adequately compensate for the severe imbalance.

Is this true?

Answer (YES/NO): NO